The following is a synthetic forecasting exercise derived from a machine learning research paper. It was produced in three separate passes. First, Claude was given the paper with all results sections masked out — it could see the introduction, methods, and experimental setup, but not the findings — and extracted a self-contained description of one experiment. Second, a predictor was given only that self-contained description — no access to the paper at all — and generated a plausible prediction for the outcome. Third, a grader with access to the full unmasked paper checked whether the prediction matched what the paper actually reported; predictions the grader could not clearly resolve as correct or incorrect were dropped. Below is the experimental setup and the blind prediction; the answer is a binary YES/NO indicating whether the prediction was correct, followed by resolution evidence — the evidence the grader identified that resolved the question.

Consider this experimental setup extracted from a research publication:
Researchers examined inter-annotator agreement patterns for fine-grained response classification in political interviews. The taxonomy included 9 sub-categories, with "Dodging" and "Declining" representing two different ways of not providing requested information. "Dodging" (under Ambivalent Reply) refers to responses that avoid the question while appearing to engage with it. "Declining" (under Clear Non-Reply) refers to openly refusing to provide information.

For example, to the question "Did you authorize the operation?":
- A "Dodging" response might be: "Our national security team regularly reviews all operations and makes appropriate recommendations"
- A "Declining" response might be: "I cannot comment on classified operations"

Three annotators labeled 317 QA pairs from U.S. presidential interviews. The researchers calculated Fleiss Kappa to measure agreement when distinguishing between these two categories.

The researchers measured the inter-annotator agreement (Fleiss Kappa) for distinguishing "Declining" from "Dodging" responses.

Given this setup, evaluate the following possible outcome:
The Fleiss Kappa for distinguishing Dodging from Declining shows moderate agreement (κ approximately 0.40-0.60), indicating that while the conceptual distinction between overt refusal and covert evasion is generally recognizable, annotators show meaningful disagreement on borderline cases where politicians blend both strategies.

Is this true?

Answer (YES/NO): NO